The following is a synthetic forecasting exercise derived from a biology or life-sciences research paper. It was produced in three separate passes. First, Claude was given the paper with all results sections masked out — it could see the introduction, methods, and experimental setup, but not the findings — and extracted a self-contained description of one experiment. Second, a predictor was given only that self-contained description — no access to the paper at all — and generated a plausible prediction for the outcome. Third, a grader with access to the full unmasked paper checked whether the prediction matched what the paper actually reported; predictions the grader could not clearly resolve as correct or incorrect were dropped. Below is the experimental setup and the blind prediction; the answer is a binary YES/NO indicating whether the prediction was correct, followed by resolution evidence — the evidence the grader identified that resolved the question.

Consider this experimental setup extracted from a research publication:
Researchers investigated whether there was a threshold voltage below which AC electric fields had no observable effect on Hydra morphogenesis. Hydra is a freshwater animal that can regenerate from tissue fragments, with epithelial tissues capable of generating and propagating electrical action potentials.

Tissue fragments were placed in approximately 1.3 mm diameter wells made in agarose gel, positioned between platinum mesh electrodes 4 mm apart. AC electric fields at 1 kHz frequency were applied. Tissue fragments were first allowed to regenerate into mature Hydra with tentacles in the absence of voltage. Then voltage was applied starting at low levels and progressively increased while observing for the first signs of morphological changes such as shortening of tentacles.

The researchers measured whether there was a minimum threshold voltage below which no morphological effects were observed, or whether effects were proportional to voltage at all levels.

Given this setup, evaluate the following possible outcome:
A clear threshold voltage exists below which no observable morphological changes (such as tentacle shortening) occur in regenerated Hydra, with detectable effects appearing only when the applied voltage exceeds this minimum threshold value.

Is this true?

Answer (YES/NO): YES